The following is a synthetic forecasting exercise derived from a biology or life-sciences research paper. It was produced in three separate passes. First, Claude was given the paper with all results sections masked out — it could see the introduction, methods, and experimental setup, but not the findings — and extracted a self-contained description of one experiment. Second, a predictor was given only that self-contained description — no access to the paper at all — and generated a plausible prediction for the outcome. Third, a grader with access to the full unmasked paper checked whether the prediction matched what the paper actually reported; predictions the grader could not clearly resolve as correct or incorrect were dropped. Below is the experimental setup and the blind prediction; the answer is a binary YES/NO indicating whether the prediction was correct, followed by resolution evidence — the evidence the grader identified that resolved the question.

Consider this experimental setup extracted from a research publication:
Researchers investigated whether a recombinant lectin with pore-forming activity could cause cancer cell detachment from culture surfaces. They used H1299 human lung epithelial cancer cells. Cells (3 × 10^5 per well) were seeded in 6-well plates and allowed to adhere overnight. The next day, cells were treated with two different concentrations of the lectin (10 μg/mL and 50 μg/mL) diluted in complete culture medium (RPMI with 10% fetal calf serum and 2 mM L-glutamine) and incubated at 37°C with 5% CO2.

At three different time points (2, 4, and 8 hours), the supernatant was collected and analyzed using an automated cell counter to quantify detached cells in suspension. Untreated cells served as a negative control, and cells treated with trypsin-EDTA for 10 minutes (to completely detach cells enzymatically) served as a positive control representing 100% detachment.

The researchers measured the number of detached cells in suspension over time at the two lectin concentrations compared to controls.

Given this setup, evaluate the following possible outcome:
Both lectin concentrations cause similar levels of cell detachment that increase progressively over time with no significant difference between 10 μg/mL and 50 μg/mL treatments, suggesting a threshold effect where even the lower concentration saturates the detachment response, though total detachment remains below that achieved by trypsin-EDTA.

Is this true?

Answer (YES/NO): NO